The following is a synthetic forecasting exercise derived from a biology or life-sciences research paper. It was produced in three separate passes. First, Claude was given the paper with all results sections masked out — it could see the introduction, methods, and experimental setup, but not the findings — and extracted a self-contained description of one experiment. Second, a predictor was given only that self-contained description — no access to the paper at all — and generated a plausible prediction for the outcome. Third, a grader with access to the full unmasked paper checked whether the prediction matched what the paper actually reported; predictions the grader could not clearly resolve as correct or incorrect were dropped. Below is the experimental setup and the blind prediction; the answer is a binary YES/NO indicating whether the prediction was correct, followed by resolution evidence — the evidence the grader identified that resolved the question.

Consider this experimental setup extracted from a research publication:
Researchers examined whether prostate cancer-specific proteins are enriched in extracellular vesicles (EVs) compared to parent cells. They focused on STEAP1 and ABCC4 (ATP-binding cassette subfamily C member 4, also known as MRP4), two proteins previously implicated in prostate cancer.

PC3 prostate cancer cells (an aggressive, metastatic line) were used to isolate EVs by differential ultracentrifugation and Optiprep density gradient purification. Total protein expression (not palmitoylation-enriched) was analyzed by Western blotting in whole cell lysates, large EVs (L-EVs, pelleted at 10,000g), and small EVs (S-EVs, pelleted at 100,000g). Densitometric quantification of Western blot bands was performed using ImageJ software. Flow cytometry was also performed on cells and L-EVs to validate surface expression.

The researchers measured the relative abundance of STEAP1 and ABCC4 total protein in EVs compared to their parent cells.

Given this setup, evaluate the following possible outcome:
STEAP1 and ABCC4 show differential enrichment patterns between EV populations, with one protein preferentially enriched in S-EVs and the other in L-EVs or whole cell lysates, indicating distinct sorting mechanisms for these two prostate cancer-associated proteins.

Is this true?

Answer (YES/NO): NO